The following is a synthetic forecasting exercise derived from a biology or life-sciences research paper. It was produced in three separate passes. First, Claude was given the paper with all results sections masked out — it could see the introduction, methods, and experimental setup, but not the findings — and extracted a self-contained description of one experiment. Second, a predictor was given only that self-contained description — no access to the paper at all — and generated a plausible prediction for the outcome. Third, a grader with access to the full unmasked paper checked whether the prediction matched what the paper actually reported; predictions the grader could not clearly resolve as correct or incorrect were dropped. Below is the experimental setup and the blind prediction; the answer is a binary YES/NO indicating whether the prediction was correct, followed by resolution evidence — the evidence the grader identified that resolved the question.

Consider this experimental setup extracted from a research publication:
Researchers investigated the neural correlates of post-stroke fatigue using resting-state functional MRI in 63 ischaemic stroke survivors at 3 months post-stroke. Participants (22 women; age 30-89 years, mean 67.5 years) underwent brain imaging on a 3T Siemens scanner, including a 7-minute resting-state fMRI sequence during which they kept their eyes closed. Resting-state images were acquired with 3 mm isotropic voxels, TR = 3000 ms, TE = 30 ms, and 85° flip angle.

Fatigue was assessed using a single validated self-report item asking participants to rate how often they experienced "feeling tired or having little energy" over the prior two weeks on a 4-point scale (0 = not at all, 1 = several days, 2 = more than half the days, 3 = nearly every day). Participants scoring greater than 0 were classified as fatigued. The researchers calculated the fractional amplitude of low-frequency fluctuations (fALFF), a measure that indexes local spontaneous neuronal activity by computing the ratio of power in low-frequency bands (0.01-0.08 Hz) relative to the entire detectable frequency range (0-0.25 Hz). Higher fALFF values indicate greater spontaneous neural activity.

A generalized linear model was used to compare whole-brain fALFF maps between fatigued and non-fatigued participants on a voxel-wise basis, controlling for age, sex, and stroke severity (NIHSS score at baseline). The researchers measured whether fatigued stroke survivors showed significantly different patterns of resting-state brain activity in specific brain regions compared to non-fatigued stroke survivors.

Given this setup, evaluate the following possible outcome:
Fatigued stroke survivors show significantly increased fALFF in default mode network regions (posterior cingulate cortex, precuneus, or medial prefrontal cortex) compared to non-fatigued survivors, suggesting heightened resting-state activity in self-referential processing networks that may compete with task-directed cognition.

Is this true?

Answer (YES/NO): YES